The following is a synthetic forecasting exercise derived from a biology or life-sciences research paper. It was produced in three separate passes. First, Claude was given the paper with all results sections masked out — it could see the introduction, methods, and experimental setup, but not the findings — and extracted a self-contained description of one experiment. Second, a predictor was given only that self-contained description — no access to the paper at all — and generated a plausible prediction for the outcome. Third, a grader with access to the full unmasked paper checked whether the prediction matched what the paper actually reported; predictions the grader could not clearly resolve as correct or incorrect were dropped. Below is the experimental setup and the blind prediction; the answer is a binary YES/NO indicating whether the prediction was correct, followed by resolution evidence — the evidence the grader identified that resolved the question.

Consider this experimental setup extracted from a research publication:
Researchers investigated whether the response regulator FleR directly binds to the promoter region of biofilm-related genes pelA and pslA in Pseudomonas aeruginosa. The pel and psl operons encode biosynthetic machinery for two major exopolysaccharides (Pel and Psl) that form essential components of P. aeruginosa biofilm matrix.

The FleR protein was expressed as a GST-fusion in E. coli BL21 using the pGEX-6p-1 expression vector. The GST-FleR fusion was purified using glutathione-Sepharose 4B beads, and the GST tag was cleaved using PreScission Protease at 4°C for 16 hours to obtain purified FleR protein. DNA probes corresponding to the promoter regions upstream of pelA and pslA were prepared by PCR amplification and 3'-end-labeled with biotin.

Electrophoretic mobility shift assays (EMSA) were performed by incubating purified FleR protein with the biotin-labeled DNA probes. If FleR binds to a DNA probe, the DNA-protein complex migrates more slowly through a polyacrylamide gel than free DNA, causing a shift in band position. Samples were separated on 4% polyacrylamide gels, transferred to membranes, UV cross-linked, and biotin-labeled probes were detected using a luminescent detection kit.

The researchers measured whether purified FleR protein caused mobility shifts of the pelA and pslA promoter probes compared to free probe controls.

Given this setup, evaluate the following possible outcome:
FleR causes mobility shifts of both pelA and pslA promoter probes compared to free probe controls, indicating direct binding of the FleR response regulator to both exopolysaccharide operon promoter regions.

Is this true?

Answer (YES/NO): NO